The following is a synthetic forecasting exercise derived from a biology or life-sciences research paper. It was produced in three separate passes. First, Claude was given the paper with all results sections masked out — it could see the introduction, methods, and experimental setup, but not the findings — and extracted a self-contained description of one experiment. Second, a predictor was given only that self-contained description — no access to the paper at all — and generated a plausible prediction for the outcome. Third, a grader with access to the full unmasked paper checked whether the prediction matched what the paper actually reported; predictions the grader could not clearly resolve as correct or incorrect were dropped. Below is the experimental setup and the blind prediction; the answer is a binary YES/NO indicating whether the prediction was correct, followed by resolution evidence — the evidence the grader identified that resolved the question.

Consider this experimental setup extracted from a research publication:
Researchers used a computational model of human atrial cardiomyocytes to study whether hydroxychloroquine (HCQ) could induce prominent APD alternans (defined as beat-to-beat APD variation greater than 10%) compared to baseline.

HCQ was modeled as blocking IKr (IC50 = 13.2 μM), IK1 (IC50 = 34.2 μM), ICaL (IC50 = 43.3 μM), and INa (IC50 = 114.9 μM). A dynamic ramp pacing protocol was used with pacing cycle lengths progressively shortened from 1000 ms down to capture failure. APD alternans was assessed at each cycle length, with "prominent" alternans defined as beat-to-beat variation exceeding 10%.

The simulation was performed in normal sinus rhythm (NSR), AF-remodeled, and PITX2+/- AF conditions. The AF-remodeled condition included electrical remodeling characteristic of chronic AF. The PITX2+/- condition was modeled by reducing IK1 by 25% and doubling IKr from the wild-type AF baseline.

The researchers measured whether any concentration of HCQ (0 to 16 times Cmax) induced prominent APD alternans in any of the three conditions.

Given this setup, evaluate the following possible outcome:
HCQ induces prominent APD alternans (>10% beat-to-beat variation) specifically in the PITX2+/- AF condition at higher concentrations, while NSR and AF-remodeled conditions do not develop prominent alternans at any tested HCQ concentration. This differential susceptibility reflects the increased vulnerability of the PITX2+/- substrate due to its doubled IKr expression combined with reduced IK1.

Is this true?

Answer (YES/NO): YES